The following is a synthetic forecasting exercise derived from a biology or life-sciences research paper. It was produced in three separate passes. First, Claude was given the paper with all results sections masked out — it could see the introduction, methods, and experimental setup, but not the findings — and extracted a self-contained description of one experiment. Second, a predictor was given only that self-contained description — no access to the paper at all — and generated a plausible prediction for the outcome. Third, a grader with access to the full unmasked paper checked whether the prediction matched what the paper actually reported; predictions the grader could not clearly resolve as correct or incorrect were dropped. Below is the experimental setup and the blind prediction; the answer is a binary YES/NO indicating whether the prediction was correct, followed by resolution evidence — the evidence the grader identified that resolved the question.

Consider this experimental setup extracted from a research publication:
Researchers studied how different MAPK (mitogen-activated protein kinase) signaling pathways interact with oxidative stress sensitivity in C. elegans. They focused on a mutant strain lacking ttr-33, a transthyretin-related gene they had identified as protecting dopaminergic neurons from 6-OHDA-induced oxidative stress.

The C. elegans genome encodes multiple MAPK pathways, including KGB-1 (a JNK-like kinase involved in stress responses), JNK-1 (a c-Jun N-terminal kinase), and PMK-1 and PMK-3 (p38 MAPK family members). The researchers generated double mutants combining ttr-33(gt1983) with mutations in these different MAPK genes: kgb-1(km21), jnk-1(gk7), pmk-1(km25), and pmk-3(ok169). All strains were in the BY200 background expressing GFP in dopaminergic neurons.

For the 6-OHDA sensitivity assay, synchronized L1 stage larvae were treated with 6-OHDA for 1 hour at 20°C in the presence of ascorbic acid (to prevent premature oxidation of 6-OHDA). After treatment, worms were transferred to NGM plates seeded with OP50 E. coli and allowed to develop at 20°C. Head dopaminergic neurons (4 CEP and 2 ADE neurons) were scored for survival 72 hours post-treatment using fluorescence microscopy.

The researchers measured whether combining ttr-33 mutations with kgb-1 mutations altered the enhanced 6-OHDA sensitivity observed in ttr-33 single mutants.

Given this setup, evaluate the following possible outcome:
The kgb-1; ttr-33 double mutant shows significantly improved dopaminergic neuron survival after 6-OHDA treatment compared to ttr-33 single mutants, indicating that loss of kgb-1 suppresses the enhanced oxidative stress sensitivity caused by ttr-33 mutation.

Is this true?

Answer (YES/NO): YES